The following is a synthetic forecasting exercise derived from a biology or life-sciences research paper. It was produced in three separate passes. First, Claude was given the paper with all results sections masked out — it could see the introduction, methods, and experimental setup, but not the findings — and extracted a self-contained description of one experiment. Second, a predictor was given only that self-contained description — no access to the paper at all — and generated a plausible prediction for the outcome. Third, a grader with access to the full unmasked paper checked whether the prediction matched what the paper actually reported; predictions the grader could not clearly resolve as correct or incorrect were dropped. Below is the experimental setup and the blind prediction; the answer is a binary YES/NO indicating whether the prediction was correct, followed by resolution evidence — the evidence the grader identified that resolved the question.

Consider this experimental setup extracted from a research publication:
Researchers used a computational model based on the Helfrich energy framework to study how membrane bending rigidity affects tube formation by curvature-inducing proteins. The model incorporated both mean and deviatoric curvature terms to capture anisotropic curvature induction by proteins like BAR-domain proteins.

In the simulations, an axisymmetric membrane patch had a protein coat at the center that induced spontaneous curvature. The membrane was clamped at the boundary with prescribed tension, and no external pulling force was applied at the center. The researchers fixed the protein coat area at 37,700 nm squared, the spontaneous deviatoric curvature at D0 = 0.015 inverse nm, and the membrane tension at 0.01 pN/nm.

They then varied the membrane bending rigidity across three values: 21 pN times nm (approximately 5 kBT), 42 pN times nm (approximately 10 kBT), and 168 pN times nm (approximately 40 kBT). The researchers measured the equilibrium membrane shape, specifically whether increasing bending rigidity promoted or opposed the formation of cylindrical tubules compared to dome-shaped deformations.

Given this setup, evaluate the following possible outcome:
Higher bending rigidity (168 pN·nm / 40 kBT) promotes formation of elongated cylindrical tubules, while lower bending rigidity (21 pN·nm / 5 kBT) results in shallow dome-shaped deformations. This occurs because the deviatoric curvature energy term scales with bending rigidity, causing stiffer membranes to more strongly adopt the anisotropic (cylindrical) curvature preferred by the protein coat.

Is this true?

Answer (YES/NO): YES